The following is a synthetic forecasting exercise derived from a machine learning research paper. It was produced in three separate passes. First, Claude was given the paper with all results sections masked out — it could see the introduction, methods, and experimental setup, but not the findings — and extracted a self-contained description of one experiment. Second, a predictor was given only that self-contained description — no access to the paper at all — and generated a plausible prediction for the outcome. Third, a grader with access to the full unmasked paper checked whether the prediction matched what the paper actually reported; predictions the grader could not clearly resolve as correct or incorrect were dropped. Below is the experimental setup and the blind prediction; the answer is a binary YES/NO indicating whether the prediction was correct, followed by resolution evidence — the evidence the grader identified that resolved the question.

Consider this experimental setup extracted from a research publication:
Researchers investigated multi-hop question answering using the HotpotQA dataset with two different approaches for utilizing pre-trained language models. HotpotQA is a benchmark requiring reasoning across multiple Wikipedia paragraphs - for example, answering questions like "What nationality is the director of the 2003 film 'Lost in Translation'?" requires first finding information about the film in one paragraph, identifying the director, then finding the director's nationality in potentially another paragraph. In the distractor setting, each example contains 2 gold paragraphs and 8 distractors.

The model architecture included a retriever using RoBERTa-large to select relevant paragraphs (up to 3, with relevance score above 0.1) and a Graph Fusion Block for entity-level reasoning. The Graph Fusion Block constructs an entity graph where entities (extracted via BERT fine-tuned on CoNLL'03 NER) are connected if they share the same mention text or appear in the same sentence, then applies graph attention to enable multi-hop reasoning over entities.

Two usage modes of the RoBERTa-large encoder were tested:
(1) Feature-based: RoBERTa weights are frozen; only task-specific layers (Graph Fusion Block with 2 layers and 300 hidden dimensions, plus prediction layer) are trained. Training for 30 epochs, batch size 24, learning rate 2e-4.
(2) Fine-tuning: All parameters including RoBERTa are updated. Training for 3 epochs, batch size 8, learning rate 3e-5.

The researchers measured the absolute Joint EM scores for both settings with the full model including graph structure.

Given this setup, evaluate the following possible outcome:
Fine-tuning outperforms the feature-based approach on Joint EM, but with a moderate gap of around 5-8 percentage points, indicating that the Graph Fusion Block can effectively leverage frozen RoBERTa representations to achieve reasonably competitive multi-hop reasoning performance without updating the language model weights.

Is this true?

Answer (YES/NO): NO